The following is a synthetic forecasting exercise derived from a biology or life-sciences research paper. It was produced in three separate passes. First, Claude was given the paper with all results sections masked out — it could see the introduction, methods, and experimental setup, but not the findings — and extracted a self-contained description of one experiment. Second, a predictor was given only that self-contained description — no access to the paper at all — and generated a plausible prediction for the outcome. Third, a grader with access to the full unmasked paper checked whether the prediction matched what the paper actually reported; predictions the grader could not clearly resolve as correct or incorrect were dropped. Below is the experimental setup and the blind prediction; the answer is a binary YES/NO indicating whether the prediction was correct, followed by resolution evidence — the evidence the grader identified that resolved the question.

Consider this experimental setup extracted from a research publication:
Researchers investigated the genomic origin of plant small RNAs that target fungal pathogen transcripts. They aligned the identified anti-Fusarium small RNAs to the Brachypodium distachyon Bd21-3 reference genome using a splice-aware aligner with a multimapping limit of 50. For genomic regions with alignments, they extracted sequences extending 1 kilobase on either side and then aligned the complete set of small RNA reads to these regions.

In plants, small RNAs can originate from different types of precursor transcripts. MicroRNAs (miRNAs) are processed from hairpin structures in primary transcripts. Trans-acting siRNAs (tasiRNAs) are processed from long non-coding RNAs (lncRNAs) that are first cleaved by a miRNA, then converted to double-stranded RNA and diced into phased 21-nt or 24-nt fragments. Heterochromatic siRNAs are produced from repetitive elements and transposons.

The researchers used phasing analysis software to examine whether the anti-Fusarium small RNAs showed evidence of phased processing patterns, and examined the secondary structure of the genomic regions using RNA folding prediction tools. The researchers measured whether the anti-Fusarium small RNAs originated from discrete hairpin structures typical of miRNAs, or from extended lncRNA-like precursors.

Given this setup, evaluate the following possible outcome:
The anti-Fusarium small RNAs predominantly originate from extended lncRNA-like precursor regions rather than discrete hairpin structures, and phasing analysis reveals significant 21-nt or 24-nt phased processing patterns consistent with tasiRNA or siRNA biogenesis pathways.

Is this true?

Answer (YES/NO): YES